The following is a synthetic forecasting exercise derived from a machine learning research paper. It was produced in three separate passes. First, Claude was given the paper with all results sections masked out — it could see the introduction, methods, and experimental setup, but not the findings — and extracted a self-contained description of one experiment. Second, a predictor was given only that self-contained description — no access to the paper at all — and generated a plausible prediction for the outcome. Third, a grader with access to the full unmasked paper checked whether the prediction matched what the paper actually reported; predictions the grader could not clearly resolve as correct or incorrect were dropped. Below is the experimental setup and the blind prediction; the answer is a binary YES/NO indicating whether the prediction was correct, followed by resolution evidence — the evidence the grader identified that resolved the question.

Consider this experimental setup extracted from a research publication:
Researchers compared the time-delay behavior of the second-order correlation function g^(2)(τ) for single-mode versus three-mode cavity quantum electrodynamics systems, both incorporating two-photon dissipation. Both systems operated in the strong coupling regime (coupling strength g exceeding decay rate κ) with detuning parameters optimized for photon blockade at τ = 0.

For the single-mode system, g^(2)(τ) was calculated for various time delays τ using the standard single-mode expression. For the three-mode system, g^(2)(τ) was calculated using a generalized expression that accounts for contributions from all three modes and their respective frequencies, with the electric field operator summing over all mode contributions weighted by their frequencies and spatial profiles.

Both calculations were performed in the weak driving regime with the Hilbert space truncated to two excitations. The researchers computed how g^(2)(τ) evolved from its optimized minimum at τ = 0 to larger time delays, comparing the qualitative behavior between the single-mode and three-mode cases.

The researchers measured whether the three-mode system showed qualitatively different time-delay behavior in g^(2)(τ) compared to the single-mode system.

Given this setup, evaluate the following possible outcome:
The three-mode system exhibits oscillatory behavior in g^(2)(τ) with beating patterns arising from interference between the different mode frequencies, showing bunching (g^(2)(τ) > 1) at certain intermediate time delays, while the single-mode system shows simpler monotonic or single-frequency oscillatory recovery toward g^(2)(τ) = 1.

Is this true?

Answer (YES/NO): NO